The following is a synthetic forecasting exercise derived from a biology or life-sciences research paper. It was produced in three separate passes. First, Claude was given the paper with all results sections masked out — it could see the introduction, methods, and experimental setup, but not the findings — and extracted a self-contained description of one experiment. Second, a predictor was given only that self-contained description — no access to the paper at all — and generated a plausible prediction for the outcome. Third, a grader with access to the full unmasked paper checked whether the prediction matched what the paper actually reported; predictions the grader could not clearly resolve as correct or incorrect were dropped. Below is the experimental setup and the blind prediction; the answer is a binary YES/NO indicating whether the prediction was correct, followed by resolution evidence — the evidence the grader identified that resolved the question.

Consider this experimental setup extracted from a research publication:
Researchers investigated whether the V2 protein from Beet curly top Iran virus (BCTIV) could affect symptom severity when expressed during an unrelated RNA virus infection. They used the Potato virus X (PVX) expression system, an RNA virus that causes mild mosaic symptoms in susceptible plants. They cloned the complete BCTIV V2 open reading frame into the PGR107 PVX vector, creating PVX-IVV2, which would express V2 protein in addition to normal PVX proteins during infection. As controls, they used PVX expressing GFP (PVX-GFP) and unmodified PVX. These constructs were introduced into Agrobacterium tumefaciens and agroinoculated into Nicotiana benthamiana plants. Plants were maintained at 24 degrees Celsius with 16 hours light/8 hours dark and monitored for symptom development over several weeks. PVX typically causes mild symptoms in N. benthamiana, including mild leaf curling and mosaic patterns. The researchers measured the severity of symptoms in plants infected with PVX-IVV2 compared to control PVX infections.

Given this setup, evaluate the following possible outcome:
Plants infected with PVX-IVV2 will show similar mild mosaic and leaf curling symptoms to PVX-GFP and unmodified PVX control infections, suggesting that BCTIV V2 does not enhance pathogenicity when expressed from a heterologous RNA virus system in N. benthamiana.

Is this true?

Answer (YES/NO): NO